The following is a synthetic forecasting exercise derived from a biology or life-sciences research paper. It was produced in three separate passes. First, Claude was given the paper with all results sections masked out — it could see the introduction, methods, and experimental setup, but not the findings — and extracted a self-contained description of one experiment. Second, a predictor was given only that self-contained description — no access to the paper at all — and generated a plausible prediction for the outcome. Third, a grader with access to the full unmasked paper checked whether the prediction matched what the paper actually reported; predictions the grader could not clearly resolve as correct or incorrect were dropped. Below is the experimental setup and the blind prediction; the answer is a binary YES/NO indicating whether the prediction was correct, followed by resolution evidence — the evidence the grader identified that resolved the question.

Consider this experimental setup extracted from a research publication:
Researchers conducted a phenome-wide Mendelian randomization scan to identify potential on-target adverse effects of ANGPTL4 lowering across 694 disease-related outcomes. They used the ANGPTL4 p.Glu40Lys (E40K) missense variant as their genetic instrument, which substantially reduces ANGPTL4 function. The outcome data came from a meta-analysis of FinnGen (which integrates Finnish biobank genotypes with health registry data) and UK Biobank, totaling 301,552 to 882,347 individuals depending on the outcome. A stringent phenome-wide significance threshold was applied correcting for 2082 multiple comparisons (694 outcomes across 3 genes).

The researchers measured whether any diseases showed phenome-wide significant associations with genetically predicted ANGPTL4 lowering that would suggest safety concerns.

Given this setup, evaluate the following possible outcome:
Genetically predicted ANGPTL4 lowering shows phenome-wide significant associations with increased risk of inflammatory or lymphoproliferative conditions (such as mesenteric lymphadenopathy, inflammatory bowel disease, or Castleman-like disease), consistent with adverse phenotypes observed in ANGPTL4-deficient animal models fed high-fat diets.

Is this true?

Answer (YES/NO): NO